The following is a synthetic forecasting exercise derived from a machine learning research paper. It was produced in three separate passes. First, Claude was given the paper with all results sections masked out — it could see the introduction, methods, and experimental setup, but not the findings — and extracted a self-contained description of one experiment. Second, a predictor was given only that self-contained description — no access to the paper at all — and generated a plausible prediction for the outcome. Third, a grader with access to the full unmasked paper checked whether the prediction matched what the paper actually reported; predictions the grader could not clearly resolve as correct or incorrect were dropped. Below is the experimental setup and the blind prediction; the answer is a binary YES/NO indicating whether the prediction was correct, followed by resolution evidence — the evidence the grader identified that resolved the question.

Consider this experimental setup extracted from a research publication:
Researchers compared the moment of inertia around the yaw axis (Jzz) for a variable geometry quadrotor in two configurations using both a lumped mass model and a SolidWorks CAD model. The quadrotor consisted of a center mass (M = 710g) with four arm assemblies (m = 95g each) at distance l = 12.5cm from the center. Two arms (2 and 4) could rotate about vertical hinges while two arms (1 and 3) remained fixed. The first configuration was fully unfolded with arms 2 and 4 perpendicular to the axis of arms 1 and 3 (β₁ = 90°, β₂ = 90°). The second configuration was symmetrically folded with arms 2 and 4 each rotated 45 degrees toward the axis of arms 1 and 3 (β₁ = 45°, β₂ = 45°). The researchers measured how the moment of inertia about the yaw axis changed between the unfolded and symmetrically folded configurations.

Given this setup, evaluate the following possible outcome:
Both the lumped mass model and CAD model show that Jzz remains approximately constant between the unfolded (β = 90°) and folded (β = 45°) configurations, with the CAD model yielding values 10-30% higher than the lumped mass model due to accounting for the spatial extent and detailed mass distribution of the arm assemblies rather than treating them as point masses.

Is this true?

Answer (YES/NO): NO